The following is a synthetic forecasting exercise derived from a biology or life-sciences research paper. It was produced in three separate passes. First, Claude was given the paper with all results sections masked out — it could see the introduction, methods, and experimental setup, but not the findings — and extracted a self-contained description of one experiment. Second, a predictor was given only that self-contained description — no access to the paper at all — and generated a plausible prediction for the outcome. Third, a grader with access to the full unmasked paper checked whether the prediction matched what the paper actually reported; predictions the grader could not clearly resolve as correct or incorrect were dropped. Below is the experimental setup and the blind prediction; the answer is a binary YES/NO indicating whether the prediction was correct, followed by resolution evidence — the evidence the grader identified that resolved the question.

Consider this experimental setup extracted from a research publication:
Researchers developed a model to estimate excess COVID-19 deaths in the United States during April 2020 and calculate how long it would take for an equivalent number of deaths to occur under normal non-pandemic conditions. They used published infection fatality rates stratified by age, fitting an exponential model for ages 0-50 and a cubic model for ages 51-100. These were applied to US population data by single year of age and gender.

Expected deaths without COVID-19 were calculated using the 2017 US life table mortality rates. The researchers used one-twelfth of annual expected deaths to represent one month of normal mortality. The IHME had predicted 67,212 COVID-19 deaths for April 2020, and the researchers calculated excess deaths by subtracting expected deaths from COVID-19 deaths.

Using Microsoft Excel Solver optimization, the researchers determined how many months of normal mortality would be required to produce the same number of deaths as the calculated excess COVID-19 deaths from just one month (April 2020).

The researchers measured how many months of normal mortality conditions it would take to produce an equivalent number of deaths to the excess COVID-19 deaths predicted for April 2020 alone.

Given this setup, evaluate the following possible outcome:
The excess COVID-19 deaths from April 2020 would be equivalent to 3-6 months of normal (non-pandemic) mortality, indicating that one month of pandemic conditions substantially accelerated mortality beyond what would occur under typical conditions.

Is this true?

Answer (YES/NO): NO